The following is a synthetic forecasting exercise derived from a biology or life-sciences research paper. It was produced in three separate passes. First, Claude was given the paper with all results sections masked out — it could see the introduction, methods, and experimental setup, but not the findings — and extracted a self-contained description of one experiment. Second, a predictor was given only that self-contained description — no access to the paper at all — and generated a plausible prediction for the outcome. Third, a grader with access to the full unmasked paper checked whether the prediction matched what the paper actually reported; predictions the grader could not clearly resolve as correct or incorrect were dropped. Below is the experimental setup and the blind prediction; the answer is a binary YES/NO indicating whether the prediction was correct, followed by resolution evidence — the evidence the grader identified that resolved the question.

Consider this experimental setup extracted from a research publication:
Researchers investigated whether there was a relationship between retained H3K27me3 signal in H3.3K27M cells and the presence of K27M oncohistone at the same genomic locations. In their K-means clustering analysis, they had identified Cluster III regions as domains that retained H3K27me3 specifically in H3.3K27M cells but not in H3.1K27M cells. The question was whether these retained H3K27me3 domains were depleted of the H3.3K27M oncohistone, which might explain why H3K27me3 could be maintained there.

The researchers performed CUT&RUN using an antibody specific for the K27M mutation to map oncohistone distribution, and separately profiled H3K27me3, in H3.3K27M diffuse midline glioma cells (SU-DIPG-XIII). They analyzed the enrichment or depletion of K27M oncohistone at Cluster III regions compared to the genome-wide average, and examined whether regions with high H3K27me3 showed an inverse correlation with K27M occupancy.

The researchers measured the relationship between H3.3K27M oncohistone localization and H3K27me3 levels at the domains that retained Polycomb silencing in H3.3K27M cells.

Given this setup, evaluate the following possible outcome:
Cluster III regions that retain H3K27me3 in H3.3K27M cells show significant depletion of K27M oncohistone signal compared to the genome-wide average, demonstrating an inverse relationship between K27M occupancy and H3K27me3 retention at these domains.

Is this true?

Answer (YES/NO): YES